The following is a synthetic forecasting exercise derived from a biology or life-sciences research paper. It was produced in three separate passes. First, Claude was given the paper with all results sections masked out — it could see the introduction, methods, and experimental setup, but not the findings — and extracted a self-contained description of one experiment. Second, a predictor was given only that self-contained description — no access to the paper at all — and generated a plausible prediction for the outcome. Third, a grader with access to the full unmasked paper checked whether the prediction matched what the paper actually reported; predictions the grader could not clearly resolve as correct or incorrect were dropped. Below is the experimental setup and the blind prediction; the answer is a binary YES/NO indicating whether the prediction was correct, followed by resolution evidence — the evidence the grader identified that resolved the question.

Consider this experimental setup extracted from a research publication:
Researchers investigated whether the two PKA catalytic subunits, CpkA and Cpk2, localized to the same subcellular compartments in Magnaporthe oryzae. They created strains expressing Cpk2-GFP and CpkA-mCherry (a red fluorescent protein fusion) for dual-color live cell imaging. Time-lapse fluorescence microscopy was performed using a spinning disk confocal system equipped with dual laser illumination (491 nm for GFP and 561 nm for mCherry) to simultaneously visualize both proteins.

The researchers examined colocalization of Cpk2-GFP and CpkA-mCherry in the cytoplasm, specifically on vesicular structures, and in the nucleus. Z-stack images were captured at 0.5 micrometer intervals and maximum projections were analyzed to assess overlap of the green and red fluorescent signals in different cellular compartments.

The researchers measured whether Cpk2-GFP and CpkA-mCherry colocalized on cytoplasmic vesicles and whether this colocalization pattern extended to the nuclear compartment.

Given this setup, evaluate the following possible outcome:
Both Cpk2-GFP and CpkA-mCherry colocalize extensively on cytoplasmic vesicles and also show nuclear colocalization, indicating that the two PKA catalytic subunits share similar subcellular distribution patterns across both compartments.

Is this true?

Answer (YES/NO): NO